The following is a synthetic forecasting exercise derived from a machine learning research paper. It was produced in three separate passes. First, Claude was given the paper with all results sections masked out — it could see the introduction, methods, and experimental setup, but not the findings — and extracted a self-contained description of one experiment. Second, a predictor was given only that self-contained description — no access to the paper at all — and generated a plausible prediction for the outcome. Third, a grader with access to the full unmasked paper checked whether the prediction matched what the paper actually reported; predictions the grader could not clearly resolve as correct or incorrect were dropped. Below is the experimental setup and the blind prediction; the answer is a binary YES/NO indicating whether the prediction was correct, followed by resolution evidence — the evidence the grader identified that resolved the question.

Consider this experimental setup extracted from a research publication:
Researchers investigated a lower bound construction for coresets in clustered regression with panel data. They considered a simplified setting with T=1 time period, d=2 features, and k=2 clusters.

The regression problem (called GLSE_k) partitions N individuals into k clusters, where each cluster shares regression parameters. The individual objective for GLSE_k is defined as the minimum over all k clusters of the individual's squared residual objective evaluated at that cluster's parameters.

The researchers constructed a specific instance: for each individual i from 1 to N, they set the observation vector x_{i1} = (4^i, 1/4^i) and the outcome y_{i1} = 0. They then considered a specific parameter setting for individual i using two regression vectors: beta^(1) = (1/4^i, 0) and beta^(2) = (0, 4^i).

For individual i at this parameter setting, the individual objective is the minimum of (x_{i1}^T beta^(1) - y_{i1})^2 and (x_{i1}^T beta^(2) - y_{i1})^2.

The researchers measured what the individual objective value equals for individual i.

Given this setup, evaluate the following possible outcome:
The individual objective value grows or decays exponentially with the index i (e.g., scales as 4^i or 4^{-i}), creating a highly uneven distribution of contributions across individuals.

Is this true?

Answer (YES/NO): NO